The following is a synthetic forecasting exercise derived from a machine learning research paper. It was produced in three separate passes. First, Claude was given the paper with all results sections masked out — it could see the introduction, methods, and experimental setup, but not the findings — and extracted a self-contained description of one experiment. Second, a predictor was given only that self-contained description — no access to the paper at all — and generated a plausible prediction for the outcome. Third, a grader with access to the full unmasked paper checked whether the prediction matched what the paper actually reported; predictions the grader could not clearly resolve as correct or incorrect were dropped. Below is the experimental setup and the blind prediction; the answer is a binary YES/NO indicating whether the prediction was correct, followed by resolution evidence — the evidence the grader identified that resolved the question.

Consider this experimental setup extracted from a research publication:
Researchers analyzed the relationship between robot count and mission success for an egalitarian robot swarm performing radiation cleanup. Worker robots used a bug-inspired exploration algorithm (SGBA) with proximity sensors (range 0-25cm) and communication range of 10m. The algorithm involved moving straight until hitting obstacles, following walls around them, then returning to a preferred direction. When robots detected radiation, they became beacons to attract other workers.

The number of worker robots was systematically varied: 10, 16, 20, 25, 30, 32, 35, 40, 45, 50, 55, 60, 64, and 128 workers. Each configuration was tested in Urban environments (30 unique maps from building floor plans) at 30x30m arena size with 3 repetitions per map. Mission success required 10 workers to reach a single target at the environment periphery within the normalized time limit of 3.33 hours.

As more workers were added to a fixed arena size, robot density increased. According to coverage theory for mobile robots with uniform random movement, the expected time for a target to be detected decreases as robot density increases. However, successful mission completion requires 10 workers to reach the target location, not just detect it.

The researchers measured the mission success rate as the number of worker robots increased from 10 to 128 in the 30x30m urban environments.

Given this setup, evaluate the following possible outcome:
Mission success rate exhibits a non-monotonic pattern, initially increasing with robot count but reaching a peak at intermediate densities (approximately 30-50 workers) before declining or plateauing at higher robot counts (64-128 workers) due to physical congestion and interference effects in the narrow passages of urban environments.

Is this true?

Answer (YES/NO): NO